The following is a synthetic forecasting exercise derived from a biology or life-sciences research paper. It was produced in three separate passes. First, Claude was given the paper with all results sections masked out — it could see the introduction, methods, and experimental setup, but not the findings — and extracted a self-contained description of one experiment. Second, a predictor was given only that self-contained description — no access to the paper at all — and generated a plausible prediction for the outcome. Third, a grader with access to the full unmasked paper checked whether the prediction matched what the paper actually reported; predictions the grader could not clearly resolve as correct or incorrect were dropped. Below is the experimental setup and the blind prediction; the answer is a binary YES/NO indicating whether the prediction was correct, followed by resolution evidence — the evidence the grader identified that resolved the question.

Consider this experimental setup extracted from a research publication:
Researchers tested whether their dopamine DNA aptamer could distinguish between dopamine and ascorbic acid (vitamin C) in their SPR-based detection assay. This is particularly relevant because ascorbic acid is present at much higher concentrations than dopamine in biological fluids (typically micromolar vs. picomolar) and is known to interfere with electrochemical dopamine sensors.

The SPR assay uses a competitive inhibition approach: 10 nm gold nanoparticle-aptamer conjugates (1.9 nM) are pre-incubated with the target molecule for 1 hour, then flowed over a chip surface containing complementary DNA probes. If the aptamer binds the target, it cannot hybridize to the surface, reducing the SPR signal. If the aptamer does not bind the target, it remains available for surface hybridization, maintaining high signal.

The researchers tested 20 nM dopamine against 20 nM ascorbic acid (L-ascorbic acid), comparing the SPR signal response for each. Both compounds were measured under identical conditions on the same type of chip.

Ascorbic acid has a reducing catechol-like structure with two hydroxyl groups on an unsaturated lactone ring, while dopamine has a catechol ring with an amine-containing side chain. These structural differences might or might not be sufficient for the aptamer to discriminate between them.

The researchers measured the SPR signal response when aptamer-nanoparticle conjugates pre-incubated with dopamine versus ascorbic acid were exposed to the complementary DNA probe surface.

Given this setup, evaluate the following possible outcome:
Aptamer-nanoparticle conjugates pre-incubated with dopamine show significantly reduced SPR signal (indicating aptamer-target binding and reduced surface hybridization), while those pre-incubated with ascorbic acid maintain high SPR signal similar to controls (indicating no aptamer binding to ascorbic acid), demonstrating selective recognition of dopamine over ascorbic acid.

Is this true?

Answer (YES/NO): YES